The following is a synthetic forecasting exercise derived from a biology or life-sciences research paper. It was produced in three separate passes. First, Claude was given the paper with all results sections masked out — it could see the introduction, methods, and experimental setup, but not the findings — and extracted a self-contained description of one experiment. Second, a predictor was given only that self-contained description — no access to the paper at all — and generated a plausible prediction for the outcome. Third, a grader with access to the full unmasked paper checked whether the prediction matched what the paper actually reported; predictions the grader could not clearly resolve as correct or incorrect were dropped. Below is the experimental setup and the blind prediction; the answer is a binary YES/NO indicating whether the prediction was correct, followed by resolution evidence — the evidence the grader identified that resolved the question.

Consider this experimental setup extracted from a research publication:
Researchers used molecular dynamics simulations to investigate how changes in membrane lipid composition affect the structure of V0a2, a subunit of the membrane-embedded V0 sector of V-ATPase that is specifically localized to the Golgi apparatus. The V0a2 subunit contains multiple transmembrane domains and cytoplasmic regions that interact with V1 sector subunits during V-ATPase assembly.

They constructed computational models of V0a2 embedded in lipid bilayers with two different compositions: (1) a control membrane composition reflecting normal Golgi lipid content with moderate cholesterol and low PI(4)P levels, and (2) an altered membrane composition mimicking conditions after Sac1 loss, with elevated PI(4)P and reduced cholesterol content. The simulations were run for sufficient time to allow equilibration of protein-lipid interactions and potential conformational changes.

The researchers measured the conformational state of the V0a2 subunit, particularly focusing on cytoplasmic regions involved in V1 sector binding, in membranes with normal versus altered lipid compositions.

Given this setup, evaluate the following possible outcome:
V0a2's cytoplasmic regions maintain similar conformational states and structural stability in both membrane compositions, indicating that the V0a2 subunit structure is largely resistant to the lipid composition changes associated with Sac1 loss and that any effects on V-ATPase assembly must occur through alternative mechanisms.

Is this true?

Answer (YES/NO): NO